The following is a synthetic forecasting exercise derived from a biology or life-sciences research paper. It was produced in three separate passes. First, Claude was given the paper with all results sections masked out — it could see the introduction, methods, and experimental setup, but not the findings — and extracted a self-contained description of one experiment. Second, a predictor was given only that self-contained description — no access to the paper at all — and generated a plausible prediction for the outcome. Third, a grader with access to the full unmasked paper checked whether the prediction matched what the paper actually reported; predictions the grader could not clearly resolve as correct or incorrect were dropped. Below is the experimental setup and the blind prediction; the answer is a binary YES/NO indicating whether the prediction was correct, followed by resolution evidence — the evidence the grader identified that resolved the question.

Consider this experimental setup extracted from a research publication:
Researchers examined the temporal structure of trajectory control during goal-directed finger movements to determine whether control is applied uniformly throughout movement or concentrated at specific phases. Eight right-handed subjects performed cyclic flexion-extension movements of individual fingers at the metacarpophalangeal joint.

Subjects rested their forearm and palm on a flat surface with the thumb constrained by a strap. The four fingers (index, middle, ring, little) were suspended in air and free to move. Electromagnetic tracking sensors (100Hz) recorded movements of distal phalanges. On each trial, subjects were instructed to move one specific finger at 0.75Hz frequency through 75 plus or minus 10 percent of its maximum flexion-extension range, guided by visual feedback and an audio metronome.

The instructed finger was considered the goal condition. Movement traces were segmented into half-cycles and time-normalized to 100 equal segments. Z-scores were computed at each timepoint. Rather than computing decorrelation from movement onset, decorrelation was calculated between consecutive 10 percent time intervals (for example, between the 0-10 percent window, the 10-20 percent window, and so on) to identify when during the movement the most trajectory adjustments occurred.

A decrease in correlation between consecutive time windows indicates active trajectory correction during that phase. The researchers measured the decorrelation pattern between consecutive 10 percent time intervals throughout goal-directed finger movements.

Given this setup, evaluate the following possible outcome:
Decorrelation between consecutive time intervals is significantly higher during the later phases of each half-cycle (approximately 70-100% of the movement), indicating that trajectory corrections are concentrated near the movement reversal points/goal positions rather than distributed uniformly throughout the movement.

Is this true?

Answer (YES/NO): NO